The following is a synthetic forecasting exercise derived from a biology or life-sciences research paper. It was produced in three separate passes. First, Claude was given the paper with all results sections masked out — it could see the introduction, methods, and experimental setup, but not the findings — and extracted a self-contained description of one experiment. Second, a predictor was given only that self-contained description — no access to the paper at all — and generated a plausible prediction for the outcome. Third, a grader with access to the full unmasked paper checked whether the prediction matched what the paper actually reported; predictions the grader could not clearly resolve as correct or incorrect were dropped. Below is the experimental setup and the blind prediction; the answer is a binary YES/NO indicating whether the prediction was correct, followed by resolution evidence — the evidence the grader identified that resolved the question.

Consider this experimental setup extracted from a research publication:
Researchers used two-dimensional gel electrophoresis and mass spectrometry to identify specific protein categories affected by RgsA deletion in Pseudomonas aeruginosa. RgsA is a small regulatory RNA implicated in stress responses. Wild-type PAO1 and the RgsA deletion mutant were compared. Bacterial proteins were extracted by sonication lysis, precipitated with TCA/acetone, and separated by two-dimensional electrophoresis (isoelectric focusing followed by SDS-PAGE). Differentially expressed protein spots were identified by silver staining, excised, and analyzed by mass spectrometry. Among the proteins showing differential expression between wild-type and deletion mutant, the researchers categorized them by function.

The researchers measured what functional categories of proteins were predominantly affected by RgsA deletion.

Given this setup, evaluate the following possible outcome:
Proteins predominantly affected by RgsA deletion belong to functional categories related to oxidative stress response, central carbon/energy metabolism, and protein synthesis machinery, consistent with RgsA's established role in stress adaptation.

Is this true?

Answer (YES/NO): NO